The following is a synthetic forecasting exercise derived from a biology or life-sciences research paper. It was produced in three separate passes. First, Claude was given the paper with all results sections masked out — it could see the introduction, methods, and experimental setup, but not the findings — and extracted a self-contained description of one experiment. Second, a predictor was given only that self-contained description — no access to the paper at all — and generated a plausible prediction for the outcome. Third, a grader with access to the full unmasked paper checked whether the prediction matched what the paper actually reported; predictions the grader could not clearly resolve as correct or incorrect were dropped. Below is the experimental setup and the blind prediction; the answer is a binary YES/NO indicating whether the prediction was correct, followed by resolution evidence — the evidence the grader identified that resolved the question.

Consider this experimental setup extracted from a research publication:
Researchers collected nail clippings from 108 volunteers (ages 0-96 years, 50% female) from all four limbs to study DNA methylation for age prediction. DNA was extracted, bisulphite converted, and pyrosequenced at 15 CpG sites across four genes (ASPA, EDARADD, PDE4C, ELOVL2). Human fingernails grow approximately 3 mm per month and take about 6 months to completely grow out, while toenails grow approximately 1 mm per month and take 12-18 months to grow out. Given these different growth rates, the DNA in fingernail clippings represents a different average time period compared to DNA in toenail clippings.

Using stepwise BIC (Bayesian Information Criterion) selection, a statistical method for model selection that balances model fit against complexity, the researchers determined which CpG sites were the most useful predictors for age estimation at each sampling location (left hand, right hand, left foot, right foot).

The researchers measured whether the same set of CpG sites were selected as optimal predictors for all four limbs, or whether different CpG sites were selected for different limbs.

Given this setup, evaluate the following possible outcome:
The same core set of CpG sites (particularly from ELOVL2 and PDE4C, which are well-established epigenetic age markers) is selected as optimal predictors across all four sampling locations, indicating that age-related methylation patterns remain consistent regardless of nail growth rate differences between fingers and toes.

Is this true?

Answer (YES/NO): NO